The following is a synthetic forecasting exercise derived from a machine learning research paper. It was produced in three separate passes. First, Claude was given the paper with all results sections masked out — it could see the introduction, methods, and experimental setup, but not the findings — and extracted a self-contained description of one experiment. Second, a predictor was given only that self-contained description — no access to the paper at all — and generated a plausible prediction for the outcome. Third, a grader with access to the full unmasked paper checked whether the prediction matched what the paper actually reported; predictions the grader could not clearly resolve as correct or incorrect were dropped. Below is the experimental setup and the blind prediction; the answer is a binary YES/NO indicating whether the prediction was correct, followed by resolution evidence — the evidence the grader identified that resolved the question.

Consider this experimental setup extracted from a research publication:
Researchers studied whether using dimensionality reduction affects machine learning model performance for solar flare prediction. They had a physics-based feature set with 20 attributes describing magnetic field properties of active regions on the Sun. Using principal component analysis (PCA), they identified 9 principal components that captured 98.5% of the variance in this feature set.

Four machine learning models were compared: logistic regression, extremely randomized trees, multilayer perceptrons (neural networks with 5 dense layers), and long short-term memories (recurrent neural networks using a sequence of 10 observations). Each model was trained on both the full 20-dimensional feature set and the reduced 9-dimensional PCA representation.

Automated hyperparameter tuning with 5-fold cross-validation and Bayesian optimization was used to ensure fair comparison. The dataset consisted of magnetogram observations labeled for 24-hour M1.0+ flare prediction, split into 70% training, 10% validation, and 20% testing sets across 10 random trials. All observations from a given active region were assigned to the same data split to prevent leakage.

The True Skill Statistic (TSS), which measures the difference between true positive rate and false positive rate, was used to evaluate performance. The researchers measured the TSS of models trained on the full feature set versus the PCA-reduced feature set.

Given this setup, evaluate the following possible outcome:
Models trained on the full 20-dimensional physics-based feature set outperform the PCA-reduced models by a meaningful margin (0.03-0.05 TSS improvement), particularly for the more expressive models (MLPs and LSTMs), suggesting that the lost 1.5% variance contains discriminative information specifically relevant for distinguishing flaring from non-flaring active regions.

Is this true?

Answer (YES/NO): NO